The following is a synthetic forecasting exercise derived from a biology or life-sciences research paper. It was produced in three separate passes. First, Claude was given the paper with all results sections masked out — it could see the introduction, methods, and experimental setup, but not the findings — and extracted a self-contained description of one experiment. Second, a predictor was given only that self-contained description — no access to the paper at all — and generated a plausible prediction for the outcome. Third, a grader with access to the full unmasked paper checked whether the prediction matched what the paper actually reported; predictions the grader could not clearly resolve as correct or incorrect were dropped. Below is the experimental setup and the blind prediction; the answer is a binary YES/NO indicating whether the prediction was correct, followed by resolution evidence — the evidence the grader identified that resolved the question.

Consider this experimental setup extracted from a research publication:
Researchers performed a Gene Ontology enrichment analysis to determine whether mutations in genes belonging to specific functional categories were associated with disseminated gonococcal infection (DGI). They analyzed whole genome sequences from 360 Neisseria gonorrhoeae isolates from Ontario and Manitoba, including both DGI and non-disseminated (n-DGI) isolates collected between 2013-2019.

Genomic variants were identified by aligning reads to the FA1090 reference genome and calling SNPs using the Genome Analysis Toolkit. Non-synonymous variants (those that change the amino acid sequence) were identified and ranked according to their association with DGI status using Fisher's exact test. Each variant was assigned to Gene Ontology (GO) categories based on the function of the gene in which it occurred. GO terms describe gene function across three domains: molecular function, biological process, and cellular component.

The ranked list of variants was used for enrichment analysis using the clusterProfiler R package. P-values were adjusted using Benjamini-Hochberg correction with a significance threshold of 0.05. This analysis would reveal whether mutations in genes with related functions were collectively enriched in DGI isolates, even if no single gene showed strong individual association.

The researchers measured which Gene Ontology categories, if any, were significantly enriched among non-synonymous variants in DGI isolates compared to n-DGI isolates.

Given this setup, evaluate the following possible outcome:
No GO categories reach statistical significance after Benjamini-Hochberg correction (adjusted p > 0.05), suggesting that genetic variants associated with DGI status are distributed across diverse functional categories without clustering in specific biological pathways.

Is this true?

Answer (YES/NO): NO